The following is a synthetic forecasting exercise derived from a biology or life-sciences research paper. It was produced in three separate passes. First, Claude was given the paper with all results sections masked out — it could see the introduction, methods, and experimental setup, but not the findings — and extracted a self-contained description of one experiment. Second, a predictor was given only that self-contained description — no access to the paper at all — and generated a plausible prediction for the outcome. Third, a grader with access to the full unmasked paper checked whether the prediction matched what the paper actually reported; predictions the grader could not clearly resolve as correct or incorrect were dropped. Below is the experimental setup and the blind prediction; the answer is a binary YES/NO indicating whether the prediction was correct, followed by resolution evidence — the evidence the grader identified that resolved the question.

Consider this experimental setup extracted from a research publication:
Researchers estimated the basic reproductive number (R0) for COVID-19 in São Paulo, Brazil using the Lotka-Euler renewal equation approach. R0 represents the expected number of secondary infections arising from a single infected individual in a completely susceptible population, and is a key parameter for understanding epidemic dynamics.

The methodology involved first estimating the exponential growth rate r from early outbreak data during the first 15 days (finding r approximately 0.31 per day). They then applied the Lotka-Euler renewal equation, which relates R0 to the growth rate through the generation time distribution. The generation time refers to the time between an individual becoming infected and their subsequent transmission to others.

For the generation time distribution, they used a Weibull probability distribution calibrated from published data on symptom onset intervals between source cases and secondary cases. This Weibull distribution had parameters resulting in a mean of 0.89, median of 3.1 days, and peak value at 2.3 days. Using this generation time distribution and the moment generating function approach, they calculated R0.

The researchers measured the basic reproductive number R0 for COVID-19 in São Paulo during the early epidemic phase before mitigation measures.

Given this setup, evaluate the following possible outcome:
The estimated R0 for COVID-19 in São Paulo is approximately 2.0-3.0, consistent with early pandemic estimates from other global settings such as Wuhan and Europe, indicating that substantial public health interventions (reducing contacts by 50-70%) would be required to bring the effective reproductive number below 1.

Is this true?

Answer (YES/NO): YES